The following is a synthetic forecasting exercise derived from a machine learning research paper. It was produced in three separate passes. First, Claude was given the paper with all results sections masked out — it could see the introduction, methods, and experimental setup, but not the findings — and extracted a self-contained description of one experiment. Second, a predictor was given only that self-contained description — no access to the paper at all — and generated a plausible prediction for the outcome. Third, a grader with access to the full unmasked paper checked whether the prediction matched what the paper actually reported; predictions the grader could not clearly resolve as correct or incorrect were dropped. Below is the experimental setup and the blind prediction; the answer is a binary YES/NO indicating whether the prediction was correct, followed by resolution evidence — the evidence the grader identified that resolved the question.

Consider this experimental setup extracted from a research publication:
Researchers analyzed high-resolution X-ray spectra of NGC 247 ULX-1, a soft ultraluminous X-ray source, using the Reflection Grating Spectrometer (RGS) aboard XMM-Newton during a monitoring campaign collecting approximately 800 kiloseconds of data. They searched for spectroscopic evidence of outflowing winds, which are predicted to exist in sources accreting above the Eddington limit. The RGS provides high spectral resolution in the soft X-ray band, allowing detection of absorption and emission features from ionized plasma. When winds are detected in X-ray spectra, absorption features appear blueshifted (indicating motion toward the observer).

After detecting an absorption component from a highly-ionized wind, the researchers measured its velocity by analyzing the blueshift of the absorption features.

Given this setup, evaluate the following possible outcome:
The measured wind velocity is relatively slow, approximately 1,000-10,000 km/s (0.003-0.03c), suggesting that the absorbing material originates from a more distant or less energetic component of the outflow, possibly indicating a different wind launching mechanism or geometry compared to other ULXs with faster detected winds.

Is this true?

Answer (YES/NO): NO